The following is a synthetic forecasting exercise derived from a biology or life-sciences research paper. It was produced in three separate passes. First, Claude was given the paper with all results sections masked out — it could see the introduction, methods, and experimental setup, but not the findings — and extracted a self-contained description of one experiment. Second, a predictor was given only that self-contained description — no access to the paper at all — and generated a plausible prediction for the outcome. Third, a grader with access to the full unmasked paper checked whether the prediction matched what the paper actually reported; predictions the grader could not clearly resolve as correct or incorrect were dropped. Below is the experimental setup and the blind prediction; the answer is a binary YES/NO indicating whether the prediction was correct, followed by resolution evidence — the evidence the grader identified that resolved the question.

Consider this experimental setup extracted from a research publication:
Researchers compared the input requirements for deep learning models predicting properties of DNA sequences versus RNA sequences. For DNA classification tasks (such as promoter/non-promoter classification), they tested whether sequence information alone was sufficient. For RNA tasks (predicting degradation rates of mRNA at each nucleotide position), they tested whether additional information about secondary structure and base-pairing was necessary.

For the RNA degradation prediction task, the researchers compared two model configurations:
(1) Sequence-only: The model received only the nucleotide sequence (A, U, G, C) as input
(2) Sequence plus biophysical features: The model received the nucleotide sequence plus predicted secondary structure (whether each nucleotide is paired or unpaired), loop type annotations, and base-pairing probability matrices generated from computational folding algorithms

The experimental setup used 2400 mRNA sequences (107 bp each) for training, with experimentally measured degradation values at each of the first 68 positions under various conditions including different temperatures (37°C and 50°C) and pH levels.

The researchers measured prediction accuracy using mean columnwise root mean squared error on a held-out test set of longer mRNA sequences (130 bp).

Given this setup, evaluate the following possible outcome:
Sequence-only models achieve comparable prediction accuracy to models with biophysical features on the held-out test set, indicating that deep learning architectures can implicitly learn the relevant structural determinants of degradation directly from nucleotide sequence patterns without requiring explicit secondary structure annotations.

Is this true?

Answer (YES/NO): NO